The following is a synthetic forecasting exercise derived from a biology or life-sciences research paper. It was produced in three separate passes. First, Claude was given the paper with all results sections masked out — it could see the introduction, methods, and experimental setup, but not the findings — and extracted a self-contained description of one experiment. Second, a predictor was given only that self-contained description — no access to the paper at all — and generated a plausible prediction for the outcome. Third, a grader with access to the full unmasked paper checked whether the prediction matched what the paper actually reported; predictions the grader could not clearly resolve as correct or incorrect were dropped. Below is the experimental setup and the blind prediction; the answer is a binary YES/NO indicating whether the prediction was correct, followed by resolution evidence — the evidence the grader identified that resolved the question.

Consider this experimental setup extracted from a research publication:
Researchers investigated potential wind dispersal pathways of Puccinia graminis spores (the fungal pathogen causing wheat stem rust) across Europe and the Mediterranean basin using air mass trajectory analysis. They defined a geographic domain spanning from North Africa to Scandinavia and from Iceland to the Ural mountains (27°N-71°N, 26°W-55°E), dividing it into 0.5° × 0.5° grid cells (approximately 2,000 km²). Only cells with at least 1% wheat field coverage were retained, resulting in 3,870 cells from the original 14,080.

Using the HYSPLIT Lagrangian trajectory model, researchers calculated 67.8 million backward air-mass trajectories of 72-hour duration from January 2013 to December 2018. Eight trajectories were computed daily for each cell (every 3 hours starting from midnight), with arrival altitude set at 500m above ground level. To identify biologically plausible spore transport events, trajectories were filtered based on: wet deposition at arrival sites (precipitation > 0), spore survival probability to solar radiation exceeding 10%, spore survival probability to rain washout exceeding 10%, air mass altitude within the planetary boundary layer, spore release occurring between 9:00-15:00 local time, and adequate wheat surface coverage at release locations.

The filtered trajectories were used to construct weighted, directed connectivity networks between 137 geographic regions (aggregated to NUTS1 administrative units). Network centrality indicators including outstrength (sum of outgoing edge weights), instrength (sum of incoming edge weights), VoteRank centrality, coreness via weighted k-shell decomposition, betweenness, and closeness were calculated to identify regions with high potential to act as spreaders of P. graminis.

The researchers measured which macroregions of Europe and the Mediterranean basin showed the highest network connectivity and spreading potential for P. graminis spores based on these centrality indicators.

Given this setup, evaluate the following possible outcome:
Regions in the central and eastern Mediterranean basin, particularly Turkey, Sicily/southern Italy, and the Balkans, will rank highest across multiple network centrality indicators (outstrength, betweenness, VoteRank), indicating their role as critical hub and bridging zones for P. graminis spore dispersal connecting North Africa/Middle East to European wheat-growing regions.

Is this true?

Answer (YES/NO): NO